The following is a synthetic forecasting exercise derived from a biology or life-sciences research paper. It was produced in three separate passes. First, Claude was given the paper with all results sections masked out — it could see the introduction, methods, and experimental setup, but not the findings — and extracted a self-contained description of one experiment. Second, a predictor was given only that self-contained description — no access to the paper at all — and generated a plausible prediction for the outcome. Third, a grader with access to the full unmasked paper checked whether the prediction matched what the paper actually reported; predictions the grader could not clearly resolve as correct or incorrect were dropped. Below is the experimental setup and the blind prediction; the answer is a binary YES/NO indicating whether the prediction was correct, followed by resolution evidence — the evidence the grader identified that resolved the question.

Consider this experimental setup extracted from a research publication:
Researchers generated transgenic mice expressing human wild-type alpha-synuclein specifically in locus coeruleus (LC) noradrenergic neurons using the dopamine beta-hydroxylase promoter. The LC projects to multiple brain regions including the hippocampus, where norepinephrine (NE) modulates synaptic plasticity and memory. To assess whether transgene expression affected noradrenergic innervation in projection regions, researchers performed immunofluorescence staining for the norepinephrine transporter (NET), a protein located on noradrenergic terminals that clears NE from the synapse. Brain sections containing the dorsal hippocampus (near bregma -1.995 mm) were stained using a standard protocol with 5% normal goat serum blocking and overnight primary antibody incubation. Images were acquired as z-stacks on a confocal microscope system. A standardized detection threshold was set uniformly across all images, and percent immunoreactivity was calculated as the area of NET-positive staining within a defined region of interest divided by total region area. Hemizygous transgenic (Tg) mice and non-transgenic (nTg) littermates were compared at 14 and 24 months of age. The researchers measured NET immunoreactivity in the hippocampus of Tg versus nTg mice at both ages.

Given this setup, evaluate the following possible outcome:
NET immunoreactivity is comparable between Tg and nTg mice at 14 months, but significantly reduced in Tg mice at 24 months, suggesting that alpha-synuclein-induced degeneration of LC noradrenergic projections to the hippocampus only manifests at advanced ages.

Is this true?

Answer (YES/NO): YES